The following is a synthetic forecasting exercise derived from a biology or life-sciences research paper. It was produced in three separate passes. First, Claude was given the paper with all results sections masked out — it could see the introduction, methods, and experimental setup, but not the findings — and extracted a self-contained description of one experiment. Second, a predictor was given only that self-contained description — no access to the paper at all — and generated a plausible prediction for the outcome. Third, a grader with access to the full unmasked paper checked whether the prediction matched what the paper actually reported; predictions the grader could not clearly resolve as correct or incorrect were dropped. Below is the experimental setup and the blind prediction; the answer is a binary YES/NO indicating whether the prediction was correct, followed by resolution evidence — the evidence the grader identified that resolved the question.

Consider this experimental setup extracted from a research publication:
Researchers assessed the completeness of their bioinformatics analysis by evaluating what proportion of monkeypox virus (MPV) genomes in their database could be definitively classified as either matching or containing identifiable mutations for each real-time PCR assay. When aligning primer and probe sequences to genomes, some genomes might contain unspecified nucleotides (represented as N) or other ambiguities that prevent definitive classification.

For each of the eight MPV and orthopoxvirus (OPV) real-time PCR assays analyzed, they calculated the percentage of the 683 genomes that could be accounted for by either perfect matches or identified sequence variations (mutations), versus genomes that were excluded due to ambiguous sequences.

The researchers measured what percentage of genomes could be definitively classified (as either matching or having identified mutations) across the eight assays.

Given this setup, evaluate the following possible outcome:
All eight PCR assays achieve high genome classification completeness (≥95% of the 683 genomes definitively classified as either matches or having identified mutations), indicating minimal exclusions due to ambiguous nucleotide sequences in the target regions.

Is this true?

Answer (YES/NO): YES